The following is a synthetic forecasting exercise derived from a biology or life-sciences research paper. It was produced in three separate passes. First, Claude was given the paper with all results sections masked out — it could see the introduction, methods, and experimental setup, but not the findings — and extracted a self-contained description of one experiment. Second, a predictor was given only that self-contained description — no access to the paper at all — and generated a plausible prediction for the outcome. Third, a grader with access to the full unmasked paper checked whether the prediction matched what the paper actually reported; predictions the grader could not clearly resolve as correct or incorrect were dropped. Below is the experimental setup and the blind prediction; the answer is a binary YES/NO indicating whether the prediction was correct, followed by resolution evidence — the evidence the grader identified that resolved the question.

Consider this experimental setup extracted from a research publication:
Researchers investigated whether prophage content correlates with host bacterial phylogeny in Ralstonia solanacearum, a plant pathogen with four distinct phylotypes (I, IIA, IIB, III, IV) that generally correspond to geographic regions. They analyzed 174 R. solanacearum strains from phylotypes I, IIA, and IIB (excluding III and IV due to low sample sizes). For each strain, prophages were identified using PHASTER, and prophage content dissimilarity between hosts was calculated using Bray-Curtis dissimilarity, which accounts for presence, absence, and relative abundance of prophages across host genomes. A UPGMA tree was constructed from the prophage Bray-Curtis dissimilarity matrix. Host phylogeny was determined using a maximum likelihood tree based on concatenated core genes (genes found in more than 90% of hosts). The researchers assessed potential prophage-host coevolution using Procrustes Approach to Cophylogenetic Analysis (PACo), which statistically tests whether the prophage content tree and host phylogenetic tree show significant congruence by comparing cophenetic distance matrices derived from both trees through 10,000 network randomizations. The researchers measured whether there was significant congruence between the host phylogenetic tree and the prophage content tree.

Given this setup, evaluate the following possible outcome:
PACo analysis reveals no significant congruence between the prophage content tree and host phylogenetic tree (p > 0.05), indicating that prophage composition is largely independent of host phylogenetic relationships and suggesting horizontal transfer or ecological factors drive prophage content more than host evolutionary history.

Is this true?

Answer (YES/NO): NO